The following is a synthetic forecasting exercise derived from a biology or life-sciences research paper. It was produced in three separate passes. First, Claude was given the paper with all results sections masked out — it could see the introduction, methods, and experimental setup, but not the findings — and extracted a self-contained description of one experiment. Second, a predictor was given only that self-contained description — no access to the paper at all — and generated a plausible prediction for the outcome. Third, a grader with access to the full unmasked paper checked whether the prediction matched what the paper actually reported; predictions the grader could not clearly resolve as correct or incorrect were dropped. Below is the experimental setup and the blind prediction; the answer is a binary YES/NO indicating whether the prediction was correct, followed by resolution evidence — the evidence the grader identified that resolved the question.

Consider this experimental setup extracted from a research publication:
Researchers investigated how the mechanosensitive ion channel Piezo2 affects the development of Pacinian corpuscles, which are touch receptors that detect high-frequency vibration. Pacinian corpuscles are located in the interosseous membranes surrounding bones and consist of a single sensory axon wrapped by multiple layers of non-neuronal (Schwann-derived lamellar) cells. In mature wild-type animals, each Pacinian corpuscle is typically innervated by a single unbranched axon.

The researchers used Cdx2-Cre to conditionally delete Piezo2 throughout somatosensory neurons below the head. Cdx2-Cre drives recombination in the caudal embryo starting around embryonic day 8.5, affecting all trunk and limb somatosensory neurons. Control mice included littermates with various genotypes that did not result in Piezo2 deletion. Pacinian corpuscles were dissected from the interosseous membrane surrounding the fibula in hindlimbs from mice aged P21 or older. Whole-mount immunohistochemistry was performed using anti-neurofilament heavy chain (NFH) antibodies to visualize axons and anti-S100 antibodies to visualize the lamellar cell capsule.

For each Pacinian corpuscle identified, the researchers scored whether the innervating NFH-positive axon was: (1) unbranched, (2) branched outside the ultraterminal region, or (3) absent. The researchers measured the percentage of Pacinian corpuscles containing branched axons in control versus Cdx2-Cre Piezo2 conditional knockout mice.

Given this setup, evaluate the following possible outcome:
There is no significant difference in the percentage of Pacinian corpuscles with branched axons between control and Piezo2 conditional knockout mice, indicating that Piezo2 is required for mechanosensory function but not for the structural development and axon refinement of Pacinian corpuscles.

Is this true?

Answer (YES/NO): NO